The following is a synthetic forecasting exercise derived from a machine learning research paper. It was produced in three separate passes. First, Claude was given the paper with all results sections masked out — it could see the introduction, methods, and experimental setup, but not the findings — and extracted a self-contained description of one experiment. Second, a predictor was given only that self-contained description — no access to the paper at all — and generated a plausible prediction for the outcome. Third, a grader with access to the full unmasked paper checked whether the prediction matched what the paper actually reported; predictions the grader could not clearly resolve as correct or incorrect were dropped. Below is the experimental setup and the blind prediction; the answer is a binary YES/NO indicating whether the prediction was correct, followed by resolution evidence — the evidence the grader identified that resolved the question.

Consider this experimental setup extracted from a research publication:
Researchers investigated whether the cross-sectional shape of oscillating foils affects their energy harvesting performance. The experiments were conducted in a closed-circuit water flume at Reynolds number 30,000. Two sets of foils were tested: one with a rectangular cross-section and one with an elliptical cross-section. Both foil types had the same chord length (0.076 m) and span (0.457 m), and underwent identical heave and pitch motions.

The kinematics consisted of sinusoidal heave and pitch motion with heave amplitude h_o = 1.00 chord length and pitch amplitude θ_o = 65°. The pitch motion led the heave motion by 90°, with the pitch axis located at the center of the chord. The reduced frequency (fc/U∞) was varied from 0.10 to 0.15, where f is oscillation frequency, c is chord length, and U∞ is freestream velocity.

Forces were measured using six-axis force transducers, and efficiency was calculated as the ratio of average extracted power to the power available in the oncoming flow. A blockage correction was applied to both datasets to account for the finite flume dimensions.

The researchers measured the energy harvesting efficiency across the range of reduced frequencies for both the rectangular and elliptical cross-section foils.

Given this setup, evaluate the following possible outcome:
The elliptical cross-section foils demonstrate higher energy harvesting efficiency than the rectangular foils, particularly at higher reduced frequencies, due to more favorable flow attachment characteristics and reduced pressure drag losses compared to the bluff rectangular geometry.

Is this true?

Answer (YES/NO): NO